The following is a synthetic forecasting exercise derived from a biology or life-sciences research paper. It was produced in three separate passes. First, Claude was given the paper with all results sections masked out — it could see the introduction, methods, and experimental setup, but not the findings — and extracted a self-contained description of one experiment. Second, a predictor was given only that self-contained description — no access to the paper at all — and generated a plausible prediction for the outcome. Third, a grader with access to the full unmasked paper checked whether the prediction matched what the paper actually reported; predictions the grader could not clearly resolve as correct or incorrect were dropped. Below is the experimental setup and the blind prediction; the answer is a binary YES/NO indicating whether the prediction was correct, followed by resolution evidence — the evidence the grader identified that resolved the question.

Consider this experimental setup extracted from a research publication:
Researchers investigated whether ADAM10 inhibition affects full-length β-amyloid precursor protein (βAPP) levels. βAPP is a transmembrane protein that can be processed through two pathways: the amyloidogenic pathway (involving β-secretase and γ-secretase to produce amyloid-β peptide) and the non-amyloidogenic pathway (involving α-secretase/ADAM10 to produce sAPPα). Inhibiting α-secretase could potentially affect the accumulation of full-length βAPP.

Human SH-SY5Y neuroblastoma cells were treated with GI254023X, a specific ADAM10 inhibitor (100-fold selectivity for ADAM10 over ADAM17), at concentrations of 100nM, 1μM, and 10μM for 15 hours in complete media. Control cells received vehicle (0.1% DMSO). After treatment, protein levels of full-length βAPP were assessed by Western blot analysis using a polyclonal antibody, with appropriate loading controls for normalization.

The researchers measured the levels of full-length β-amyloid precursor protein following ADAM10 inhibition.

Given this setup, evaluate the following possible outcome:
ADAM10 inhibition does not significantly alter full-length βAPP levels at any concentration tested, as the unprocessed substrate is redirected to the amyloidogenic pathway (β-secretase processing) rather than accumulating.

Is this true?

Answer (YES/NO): YES